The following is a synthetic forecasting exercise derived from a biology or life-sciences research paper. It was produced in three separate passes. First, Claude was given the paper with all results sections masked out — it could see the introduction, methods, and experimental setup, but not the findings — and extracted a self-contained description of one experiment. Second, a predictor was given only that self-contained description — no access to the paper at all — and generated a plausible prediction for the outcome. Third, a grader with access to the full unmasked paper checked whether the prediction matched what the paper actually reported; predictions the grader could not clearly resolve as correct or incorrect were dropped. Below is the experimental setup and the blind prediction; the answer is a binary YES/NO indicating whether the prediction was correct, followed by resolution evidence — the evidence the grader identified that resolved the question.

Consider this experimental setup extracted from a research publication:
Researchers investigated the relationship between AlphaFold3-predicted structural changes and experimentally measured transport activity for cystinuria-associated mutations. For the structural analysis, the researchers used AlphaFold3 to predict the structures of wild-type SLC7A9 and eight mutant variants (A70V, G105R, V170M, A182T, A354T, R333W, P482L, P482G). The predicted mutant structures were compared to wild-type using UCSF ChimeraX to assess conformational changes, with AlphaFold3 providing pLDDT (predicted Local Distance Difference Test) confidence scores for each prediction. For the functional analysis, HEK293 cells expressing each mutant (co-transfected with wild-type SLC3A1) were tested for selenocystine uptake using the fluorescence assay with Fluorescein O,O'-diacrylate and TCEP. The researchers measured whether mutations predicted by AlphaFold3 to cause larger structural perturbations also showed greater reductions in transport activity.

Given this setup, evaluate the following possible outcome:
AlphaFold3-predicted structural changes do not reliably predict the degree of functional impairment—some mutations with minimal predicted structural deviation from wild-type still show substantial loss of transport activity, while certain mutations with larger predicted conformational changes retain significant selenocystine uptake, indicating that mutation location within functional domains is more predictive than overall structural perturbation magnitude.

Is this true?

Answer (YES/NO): NO